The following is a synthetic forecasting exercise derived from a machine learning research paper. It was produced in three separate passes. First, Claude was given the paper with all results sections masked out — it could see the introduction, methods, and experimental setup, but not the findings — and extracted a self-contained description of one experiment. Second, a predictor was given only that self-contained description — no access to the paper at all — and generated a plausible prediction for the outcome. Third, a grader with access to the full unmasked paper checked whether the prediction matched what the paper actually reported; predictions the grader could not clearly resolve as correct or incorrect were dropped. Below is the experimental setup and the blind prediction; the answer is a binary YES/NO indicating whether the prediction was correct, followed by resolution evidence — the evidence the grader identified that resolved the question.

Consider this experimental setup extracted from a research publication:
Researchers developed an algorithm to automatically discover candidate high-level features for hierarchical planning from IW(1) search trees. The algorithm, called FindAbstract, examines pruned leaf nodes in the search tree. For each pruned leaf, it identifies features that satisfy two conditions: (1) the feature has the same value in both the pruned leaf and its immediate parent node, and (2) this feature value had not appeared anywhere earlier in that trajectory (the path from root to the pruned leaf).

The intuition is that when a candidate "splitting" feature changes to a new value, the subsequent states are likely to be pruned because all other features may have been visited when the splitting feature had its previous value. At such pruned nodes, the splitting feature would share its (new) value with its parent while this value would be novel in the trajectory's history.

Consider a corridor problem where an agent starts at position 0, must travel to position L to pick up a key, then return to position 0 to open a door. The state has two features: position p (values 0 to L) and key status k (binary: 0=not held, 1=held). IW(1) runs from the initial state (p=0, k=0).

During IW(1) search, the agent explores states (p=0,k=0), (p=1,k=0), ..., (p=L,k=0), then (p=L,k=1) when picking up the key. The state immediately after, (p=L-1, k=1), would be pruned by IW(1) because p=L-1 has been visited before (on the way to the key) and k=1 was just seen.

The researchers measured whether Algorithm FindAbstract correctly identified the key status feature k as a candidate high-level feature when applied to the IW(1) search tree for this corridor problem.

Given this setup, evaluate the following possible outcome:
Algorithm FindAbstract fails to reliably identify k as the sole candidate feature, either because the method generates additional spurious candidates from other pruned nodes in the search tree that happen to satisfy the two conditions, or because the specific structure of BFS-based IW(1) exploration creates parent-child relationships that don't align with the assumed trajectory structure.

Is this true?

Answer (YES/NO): NO